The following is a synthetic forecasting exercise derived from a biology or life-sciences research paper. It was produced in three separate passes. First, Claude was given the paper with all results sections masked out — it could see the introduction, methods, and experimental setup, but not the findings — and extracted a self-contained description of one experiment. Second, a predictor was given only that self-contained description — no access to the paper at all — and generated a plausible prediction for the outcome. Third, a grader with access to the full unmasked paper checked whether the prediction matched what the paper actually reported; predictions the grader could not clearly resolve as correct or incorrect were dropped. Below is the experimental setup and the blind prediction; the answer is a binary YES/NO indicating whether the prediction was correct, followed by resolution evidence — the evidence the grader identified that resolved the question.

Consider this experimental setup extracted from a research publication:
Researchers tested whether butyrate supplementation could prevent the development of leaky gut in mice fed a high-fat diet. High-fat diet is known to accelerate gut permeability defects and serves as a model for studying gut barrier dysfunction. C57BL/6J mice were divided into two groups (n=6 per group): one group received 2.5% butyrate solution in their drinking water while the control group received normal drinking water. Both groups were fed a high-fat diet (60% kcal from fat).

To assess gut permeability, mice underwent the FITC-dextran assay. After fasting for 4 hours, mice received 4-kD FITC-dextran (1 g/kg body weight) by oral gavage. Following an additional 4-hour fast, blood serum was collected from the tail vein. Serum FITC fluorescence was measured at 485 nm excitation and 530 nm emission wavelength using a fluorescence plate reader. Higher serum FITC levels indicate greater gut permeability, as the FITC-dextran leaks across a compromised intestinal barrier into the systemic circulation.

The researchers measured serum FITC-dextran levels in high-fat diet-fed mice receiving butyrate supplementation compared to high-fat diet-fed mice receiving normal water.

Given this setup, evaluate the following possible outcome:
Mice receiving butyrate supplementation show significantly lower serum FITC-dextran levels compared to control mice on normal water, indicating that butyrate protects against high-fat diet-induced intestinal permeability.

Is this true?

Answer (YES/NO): YES